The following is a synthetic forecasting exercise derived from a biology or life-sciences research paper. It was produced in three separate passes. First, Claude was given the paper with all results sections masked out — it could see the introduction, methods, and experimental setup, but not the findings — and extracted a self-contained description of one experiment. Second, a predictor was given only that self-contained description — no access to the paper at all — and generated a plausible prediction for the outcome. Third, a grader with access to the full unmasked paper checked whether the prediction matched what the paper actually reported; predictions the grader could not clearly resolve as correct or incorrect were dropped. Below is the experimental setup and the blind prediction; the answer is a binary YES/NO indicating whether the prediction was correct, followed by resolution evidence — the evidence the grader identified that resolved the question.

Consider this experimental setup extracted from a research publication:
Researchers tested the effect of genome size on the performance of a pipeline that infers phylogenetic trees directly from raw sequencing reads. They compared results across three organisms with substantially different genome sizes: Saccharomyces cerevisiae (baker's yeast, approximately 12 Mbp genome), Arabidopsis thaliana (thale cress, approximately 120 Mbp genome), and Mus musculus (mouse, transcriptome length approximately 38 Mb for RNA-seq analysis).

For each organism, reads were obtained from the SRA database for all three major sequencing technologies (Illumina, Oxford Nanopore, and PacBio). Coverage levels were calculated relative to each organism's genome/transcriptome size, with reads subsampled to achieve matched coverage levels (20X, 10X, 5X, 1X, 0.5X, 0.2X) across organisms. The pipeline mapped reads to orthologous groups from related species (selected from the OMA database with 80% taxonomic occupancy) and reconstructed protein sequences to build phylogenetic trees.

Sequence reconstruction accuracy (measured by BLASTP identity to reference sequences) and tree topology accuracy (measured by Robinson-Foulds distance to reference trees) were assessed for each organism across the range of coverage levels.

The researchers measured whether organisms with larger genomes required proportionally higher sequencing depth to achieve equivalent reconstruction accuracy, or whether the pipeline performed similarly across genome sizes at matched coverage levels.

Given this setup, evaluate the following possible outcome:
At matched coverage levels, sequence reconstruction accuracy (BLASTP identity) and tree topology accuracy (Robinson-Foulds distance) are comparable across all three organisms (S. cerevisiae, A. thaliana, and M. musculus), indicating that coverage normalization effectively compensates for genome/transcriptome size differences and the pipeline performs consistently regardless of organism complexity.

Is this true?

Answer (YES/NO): YES